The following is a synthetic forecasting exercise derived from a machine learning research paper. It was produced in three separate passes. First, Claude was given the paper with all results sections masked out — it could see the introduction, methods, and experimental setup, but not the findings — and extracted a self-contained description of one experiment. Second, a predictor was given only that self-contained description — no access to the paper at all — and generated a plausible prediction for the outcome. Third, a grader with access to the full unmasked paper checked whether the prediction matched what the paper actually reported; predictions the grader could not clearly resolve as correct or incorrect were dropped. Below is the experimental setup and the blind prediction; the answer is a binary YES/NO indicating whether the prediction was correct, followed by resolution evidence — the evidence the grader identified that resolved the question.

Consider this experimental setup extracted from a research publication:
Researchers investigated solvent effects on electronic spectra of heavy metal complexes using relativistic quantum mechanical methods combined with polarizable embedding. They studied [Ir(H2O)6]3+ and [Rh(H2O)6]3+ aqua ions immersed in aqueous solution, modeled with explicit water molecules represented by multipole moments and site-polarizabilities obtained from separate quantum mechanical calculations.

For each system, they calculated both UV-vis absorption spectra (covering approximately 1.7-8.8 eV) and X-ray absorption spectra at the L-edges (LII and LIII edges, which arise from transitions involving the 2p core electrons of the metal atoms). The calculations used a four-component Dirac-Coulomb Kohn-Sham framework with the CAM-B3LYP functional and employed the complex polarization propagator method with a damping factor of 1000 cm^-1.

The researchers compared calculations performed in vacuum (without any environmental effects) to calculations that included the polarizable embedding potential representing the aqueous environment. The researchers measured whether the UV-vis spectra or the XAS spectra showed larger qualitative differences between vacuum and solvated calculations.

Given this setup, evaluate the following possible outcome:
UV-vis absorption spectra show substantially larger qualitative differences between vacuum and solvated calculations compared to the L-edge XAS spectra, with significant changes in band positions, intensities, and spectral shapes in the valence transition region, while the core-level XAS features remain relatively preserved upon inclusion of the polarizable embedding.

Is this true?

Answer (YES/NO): YES